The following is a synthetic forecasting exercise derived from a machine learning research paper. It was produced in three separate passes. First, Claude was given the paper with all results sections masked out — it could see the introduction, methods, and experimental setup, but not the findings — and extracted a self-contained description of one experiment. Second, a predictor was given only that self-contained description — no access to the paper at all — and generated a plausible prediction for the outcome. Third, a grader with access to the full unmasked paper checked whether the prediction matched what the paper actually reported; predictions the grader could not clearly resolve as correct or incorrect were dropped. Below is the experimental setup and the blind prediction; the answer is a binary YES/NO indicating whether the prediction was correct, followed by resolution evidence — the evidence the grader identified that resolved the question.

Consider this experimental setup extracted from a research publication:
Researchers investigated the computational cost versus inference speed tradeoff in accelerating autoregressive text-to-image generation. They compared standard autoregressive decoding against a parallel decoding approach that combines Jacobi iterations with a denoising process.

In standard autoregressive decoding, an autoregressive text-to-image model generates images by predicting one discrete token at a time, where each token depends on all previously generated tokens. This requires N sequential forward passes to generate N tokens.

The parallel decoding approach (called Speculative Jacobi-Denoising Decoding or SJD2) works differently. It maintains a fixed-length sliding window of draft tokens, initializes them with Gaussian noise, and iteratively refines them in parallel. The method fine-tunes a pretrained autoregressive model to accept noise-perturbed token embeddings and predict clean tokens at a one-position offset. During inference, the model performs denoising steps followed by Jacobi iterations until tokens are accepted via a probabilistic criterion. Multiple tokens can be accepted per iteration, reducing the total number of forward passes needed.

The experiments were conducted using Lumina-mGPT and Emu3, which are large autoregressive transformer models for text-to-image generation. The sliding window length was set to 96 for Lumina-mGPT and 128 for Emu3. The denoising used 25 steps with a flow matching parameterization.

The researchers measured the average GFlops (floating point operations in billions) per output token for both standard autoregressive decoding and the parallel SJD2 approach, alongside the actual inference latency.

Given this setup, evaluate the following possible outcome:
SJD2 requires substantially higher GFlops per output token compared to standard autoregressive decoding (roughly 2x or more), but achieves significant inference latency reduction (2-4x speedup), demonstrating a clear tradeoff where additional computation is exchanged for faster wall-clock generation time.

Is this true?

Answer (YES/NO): NO